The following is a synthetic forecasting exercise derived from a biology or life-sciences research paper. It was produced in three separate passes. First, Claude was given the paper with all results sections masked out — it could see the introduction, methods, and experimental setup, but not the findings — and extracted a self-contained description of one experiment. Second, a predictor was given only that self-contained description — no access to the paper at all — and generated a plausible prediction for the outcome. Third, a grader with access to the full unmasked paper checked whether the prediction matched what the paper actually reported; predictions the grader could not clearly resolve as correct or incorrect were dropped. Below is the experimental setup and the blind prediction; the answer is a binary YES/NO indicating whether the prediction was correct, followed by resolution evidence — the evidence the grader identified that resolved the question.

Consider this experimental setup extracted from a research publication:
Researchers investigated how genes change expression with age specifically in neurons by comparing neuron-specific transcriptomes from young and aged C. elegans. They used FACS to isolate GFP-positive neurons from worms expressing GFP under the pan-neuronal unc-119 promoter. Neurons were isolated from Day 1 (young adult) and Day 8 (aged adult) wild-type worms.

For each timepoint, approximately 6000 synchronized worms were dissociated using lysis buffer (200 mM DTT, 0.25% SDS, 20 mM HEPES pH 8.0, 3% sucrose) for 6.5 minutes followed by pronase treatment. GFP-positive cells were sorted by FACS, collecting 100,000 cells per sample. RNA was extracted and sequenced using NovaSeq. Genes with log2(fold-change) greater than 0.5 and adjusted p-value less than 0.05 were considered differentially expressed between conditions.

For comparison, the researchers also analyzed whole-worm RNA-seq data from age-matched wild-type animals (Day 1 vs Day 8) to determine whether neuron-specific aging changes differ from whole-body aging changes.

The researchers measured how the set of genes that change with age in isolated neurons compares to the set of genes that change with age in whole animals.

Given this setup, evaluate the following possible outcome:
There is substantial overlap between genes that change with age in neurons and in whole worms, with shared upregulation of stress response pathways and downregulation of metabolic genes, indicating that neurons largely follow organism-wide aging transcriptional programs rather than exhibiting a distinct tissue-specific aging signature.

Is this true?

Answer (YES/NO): NO